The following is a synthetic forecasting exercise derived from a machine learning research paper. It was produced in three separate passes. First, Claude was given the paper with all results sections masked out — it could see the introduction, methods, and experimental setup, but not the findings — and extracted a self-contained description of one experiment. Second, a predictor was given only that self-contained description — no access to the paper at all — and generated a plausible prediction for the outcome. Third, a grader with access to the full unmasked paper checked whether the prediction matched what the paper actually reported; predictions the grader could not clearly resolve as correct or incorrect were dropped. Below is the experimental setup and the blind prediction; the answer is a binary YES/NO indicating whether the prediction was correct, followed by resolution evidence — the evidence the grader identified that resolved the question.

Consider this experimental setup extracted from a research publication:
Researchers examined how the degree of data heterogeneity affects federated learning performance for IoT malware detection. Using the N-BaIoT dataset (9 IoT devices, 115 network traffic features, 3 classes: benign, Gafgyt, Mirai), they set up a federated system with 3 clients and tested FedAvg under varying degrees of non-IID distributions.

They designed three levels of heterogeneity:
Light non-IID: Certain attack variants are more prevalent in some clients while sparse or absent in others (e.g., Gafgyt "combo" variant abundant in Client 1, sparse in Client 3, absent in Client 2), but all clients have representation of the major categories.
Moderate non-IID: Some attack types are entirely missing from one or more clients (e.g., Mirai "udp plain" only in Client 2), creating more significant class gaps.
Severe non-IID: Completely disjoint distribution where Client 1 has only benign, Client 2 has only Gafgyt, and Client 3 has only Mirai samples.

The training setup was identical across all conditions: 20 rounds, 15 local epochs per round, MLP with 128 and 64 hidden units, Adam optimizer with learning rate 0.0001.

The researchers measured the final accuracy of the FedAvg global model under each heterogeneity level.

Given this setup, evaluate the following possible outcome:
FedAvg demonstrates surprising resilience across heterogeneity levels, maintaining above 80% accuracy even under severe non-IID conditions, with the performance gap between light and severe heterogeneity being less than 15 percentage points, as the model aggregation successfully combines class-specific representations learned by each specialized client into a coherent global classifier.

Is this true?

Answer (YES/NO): NO